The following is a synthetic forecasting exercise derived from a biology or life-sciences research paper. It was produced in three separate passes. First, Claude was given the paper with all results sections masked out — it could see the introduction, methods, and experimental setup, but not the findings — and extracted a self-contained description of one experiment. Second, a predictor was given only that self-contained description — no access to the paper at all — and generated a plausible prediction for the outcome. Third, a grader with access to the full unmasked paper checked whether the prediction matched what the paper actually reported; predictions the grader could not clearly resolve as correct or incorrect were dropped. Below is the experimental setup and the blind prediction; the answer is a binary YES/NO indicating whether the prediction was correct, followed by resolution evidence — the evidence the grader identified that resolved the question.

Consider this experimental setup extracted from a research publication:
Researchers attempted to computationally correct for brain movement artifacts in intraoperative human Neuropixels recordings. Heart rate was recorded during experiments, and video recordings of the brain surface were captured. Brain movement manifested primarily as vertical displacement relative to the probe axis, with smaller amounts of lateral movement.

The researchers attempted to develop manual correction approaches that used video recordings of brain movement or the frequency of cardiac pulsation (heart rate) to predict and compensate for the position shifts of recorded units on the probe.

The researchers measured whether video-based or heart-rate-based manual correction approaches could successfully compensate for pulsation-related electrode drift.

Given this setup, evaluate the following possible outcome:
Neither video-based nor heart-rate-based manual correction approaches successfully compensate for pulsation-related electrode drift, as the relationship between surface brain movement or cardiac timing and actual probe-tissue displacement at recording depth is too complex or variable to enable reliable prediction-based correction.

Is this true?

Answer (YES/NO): YES